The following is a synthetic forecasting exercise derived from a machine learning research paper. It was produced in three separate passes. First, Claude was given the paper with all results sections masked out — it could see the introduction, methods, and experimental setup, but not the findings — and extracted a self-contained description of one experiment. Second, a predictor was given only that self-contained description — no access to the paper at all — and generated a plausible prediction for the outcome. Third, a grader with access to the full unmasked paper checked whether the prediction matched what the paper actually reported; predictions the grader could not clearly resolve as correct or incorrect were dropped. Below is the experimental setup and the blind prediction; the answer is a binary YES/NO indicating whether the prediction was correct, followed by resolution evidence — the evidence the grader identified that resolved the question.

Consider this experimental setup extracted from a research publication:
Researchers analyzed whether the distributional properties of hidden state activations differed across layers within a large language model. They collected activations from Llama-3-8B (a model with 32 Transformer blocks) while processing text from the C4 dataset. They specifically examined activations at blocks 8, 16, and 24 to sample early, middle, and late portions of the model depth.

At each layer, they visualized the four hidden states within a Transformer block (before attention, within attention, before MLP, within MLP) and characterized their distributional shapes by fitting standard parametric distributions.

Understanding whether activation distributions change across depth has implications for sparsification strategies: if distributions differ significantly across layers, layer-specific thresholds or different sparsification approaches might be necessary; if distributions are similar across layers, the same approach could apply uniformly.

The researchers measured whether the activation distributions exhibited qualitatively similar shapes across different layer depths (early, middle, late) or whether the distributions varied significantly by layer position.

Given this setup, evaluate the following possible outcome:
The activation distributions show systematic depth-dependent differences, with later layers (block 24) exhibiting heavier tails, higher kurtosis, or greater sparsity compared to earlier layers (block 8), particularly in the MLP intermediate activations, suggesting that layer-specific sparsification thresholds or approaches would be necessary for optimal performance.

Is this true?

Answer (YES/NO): NO